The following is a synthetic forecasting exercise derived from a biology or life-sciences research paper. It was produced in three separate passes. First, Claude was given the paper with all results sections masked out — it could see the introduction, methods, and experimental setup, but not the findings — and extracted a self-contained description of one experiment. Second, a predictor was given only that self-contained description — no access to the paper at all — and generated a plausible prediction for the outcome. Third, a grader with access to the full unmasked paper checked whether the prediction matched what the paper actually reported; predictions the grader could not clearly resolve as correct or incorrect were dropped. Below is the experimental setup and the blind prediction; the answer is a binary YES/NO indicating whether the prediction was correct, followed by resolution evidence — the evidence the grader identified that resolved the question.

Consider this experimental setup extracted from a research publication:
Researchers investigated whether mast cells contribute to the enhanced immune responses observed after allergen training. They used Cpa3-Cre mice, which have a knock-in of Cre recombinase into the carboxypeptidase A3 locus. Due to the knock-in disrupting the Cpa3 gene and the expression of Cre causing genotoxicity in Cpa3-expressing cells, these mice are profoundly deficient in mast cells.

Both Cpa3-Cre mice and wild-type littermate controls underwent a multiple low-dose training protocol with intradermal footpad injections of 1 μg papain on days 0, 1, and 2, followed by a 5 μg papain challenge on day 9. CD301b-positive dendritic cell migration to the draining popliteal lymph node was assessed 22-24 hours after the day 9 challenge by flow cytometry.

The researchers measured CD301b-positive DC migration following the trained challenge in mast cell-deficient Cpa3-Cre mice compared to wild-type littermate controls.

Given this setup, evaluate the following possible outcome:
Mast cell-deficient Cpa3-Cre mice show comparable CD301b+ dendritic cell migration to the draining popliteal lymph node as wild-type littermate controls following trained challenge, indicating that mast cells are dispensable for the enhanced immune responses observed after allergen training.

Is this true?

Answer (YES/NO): YES